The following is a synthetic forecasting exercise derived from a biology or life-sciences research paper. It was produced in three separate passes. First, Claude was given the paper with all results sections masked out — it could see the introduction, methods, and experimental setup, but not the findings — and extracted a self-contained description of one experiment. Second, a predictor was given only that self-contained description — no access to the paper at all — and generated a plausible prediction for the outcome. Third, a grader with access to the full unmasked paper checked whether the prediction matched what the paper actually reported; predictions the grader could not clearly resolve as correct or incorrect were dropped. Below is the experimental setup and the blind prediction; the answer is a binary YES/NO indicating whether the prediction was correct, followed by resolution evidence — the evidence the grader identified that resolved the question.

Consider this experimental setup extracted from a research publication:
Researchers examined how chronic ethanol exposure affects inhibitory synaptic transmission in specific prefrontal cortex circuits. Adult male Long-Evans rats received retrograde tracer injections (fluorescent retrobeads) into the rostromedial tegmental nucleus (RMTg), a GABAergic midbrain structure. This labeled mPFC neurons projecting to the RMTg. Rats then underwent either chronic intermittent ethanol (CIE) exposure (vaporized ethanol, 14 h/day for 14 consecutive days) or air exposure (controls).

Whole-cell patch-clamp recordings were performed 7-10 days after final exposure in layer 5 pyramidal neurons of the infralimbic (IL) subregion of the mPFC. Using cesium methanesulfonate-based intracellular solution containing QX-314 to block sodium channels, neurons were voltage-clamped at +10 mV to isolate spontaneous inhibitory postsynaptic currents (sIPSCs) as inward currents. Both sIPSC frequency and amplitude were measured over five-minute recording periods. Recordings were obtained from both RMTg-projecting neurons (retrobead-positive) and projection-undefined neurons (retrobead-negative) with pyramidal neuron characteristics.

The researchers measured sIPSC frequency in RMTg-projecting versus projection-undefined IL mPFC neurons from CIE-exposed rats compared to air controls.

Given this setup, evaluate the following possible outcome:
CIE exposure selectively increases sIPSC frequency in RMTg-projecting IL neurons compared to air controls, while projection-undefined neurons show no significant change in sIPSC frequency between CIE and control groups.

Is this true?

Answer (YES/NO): YES